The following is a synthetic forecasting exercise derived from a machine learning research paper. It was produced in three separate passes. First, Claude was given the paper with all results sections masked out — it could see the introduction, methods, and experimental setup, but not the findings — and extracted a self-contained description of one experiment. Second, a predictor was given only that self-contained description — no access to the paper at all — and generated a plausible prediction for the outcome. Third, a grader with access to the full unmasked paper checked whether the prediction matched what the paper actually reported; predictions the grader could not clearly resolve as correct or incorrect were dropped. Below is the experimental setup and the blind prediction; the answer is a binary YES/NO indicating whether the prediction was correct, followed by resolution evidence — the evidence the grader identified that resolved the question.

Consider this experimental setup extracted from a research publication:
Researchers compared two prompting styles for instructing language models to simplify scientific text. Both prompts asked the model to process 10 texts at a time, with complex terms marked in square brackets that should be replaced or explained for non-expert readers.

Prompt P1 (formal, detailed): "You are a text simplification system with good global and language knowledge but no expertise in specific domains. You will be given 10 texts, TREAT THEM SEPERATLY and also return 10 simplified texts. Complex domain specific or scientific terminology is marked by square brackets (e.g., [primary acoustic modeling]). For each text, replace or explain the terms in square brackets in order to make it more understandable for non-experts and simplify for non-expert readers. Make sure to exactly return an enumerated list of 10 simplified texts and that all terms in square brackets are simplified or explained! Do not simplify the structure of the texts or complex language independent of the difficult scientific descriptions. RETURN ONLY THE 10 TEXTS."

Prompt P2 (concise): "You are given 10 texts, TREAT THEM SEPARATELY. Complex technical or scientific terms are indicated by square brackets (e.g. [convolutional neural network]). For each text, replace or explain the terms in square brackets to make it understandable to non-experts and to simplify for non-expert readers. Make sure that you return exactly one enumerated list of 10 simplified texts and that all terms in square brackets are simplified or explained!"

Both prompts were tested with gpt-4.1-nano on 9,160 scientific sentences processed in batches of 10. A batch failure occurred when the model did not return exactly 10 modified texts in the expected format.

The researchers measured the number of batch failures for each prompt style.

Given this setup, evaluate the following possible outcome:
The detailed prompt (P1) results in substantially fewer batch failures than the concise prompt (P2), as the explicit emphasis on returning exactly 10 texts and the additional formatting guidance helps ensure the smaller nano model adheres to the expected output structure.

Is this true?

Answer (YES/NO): NO